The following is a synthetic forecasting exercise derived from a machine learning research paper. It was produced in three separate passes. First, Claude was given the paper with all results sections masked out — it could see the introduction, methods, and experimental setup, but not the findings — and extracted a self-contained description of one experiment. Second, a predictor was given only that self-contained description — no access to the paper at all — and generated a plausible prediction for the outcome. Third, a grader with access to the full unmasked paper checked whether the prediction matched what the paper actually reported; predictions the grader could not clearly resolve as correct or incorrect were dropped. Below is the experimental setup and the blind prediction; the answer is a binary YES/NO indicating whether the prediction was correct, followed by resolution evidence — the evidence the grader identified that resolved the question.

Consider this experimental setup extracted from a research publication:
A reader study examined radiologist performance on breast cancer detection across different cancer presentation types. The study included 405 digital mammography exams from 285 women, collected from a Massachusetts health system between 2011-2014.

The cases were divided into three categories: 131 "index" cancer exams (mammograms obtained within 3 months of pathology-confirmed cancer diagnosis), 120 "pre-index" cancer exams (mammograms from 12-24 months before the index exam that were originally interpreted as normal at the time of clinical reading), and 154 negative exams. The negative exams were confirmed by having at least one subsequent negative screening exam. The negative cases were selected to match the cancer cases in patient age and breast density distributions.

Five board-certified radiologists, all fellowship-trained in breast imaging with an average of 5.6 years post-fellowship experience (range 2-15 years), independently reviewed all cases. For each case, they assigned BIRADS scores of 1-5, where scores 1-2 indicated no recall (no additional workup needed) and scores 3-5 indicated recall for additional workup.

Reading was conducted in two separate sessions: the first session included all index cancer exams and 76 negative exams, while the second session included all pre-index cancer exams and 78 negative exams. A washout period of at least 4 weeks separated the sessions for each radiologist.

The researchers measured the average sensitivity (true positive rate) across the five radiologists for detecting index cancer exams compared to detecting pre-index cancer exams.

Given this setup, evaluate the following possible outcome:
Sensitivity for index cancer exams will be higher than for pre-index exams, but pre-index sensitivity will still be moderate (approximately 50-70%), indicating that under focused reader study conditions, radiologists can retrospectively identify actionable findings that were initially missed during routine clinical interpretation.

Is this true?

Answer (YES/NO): YES